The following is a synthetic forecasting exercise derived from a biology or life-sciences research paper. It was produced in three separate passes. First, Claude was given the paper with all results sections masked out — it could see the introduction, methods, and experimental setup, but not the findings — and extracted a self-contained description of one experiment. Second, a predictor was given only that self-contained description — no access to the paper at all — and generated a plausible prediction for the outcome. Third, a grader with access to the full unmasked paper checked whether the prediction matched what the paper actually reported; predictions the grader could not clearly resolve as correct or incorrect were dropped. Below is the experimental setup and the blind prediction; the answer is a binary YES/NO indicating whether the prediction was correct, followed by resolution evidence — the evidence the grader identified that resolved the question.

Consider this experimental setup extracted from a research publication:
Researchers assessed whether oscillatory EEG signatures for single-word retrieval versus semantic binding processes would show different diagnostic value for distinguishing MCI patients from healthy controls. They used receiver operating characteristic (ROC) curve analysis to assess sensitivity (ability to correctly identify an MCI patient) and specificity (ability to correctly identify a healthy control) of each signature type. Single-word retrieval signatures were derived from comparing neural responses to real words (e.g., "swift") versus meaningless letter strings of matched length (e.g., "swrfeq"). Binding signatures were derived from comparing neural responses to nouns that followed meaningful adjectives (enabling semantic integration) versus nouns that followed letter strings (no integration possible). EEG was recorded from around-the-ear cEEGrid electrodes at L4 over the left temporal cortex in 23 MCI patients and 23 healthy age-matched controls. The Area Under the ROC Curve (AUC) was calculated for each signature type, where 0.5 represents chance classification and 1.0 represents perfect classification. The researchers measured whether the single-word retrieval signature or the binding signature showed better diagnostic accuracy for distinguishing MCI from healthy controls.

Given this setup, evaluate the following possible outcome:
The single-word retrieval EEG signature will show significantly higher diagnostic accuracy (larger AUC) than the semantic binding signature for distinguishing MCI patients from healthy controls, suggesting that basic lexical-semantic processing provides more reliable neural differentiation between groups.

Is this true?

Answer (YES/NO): NO